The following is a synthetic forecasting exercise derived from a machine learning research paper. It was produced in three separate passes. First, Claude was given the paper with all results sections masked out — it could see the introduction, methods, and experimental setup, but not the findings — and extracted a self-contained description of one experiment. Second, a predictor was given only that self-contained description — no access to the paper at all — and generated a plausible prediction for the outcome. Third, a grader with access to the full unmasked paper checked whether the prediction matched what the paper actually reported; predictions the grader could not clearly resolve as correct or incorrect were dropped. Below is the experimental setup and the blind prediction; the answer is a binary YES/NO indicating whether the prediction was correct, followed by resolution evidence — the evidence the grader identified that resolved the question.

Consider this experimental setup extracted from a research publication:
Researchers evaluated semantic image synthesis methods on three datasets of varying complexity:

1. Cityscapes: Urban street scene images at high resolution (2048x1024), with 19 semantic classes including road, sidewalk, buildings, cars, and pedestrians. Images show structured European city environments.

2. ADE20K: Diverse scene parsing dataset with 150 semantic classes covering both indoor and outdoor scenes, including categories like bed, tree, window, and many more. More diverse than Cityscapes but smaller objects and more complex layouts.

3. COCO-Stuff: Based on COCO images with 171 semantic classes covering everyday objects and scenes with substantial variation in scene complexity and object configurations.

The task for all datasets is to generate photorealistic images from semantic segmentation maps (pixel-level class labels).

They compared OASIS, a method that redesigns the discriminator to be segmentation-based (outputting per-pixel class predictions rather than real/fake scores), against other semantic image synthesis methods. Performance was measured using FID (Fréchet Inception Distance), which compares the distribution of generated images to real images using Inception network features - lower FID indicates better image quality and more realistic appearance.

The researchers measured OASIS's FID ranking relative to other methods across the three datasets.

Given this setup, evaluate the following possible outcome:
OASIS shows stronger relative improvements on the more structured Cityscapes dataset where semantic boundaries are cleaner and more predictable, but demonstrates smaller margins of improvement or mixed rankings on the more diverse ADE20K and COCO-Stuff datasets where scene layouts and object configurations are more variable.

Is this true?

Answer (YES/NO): NO